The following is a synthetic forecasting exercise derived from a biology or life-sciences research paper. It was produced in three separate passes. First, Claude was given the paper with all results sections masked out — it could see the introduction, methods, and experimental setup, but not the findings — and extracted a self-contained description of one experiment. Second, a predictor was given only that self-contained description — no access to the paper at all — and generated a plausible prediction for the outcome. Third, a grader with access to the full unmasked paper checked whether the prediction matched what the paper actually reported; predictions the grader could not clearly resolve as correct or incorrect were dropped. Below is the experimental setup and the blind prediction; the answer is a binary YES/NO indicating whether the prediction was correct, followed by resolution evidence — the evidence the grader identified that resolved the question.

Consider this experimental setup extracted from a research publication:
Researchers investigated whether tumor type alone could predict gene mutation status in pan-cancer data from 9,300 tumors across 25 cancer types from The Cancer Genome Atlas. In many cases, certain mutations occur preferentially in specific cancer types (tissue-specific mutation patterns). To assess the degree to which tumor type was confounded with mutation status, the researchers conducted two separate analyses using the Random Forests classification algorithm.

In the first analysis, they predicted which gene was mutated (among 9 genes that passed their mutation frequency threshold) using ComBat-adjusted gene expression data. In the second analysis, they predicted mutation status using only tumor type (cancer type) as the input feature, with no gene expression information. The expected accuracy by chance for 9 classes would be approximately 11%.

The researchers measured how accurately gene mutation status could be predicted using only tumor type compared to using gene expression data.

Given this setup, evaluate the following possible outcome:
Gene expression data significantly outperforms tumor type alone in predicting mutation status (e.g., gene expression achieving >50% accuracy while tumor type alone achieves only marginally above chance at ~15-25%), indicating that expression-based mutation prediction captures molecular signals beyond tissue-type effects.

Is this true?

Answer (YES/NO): NO